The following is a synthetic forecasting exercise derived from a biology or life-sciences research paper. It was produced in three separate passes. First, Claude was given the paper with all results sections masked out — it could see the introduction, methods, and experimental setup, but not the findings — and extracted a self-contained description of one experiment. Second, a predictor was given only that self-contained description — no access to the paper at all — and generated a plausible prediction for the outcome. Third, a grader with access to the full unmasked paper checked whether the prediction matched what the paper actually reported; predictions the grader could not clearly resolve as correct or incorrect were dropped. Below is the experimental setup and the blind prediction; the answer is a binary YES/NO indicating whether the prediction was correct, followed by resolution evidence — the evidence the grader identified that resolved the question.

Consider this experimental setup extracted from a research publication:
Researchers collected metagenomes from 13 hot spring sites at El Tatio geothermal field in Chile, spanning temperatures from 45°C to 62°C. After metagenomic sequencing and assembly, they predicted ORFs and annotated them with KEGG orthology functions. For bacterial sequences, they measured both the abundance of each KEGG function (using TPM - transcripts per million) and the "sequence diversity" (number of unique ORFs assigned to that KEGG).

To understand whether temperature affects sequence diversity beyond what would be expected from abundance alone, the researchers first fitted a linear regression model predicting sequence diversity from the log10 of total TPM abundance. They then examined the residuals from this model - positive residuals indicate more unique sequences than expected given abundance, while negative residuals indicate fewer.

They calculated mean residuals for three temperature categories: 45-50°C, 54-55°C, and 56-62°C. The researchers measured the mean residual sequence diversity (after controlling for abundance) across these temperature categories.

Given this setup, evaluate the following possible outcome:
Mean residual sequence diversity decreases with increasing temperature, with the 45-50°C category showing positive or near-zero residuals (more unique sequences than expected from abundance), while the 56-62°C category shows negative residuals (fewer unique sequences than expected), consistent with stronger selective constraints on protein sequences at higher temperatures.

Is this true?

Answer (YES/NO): NO